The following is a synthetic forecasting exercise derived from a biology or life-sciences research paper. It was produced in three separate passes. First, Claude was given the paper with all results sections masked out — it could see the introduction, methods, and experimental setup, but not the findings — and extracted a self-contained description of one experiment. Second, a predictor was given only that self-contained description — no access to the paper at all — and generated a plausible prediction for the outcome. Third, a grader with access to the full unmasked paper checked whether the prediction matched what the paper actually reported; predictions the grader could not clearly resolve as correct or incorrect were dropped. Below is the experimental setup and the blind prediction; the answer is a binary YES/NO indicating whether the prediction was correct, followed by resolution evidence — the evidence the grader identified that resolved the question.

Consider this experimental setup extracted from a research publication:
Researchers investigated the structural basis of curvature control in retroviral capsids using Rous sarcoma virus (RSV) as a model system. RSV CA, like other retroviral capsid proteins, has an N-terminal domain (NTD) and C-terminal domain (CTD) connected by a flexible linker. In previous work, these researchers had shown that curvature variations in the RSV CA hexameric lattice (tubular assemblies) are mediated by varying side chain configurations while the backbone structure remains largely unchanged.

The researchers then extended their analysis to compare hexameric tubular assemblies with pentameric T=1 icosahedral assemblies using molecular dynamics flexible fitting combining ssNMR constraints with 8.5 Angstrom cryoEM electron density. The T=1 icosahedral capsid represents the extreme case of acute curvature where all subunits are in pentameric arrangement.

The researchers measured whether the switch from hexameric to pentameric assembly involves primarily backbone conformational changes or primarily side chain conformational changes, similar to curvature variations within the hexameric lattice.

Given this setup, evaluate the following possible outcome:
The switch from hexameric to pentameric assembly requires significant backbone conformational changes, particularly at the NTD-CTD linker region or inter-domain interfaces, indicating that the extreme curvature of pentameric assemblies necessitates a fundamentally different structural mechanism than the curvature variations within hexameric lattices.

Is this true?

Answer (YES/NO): YES